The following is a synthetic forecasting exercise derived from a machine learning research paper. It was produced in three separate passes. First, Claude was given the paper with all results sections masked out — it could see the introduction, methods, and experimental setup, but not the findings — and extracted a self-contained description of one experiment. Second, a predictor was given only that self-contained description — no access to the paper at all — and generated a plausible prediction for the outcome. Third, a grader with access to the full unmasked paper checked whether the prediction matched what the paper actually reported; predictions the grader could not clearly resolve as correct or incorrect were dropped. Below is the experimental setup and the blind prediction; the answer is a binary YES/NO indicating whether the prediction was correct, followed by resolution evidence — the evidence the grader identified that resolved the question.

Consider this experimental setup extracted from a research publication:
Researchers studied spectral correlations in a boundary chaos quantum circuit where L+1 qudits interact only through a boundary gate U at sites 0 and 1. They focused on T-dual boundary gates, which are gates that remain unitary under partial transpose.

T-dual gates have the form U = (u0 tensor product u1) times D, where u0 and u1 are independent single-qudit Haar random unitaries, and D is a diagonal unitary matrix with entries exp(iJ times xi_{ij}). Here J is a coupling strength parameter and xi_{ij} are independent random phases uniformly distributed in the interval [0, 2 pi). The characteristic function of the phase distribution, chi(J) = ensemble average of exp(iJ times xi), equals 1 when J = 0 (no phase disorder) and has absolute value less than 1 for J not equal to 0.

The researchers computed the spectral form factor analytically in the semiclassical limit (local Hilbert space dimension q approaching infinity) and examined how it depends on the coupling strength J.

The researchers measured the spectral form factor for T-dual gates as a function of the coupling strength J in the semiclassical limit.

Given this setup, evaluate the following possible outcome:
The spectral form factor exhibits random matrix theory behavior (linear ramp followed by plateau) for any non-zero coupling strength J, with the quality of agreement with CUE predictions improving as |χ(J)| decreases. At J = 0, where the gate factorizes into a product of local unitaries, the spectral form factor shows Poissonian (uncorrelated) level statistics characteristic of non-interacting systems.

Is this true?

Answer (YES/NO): NO